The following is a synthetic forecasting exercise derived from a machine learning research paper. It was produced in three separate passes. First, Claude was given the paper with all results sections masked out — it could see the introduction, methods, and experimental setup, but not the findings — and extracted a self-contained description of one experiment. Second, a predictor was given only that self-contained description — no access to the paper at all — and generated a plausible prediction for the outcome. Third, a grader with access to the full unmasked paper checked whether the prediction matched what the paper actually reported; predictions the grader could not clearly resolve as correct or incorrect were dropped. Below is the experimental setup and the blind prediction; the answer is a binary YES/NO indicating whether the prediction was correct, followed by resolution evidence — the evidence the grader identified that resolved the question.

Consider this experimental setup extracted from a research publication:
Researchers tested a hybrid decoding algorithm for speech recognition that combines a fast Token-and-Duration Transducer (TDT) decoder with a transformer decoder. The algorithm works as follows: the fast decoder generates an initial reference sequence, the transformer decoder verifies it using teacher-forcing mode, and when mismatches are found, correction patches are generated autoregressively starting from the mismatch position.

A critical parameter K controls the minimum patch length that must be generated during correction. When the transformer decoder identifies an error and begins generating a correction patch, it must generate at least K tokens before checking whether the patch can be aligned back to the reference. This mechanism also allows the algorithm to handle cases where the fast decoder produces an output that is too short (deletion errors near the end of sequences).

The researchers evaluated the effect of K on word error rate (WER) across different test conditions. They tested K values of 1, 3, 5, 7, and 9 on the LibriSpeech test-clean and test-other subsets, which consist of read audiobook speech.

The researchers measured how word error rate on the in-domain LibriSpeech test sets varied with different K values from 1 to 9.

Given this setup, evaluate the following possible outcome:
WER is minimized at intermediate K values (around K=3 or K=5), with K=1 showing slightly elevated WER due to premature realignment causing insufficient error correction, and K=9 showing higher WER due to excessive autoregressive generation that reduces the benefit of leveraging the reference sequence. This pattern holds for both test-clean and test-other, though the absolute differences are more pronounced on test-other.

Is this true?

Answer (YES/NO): NO